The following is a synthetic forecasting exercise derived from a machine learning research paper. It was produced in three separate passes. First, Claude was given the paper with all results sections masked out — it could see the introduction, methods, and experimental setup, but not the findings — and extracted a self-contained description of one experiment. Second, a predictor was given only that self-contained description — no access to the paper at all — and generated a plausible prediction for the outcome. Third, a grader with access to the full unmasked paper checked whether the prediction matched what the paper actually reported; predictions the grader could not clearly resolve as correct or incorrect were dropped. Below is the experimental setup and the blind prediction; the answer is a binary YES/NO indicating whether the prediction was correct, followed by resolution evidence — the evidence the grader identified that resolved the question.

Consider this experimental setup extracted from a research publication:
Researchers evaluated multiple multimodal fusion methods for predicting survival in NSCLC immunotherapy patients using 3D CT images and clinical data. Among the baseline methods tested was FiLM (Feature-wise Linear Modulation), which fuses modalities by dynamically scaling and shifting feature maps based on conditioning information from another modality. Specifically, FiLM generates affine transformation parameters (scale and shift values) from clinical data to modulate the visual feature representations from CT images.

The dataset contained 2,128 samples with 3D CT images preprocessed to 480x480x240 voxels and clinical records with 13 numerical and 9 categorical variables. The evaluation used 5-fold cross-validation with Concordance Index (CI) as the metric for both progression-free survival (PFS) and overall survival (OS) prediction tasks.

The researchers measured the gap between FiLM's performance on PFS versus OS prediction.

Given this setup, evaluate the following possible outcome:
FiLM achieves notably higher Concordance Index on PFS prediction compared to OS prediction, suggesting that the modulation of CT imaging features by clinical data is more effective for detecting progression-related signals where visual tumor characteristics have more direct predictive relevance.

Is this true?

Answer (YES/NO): YES